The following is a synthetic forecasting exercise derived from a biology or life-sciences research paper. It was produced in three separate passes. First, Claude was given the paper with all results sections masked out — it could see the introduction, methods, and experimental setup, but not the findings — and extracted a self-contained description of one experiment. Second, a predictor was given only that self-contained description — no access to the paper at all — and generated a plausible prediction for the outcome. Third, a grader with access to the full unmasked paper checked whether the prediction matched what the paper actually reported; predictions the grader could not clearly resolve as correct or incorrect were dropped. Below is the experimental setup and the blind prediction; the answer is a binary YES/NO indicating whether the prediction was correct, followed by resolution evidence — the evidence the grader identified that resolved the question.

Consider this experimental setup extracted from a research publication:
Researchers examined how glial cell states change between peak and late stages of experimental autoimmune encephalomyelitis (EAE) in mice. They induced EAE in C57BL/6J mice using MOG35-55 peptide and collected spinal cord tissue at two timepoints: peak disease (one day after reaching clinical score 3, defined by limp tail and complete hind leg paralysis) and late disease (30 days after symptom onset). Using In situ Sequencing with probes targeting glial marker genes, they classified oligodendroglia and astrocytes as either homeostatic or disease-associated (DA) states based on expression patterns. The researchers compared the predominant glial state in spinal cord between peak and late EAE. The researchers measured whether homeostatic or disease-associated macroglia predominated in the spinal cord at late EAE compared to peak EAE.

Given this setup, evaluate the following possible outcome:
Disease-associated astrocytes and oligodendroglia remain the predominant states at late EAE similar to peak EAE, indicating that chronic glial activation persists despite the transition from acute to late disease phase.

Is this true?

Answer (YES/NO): NO